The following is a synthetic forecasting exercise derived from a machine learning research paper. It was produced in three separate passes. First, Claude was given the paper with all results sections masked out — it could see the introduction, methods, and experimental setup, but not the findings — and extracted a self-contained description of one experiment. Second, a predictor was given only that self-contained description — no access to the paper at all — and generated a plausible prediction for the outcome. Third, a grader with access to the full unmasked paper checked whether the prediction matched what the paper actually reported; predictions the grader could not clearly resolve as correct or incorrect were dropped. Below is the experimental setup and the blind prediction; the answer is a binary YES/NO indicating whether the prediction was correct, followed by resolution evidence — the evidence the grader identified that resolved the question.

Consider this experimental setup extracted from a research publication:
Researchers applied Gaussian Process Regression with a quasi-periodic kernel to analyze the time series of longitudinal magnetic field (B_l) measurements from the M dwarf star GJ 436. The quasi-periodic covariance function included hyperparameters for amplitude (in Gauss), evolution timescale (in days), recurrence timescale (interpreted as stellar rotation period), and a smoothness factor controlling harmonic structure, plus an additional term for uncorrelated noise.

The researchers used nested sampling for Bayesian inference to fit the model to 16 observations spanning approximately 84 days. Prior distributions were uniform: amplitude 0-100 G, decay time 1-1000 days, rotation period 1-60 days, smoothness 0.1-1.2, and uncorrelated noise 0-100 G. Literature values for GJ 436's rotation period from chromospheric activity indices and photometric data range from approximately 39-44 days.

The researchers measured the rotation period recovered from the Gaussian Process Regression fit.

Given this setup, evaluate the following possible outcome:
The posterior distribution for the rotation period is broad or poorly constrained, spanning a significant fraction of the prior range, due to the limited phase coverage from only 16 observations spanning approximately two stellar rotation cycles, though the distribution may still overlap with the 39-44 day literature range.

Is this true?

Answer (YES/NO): NO